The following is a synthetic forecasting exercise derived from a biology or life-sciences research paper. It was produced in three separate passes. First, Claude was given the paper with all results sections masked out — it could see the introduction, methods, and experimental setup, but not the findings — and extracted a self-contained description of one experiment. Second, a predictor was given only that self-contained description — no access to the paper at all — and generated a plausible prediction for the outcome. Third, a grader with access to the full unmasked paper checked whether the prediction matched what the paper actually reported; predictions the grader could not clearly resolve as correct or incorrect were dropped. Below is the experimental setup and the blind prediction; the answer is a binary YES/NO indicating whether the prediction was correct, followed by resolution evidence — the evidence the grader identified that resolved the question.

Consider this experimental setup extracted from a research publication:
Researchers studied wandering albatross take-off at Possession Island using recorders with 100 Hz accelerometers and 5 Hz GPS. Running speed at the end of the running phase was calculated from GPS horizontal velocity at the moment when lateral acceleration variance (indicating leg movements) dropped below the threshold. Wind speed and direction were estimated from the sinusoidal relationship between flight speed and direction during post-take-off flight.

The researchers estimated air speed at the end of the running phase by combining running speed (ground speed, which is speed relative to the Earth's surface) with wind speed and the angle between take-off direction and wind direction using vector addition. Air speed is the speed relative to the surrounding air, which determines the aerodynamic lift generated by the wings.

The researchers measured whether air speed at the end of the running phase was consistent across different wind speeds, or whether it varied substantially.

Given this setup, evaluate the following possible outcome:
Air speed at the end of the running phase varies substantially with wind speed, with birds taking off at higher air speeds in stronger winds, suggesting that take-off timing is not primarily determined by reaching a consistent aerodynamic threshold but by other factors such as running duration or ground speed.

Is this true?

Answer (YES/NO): NO